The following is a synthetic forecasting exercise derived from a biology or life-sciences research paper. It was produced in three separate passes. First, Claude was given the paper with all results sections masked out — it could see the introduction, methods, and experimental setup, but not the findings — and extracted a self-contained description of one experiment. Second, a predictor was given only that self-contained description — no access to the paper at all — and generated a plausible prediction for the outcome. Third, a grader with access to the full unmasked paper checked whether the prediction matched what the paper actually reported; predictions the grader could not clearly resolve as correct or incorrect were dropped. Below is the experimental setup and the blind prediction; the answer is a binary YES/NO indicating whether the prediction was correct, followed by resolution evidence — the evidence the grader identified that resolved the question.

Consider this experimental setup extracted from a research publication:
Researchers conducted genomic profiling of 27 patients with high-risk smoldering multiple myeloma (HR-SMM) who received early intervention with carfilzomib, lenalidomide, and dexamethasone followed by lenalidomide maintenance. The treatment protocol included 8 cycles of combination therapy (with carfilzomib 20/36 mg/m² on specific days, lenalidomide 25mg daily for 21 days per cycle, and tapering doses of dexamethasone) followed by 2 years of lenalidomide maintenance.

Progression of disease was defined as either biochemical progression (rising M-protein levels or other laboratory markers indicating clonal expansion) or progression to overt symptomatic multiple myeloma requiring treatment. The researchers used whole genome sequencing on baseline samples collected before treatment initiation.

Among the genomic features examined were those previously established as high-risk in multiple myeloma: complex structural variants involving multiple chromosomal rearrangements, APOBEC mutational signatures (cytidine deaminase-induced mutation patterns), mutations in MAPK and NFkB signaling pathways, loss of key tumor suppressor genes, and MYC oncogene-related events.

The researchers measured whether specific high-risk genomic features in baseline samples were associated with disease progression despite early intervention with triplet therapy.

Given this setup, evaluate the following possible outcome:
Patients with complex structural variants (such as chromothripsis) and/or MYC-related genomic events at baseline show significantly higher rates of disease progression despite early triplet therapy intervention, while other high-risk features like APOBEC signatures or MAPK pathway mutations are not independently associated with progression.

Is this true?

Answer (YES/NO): NO